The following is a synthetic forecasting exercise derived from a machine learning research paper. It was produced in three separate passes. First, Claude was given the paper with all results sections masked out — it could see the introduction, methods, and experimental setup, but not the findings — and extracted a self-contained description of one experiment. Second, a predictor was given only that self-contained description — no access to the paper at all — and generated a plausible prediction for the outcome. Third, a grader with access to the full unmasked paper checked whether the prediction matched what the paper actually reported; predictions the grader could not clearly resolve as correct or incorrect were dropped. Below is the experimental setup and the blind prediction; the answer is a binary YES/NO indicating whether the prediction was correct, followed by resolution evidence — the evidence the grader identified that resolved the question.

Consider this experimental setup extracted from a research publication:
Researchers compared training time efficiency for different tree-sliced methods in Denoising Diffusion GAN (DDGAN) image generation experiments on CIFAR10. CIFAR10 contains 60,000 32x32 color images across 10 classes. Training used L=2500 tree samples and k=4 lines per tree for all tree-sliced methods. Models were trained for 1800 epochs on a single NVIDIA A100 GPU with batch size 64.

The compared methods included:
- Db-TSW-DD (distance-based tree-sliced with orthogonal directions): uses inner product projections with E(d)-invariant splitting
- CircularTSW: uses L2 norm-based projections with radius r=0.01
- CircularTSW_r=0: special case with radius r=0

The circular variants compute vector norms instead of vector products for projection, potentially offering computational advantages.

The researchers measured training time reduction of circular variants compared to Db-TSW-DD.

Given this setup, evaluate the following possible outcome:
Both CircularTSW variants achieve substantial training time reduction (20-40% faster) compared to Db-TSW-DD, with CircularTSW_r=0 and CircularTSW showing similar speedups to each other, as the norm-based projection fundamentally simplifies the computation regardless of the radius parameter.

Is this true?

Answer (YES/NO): NO